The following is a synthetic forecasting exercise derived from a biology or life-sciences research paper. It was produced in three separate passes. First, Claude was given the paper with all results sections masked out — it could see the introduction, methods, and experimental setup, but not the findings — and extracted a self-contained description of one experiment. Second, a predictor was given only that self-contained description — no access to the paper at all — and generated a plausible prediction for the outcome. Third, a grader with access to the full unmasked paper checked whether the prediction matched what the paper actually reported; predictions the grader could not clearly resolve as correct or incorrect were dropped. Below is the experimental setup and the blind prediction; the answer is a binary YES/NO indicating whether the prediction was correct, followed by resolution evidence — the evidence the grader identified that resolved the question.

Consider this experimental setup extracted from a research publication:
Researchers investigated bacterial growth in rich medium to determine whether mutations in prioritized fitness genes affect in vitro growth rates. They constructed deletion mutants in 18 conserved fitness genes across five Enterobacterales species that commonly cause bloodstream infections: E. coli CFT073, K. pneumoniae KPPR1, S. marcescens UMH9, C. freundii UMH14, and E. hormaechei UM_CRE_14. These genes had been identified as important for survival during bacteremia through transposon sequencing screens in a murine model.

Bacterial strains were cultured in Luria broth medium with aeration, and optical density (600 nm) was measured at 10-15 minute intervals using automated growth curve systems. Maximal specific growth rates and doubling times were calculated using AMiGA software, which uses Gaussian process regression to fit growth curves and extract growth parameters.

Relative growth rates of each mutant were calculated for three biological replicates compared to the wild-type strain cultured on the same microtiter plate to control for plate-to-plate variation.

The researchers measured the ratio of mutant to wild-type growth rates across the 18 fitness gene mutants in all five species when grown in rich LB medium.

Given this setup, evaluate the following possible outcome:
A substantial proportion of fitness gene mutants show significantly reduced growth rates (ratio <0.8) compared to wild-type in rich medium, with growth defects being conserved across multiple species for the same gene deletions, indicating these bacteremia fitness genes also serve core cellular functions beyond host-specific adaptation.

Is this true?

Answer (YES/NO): NO